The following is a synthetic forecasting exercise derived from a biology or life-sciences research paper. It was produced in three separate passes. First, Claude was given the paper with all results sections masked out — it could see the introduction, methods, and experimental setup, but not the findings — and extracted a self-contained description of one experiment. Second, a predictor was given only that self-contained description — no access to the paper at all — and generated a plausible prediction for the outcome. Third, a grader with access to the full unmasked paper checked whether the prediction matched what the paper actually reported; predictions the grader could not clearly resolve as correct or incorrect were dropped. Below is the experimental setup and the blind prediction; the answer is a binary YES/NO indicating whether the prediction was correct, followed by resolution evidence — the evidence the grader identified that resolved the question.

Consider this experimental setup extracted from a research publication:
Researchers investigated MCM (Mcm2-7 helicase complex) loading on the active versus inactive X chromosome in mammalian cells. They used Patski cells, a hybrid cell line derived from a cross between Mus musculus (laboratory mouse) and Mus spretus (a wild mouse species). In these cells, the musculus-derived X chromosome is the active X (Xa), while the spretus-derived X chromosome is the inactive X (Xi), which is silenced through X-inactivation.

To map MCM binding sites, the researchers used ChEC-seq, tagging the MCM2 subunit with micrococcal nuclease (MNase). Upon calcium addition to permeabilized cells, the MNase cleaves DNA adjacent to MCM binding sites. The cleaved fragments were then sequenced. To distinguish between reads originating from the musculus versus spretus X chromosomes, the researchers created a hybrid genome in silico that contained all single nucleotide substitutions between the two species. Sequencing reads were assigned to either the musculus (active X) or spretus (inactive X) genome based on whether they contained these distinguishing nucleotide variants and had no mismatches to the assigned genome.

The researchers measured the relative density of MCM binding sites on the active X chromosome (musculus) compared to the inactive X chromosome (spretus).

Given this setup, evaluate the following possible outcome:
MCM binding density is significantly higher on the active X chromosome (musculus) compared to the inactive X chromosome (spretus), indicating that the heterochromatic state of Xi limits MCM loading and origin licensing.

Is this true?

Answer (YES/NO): NO